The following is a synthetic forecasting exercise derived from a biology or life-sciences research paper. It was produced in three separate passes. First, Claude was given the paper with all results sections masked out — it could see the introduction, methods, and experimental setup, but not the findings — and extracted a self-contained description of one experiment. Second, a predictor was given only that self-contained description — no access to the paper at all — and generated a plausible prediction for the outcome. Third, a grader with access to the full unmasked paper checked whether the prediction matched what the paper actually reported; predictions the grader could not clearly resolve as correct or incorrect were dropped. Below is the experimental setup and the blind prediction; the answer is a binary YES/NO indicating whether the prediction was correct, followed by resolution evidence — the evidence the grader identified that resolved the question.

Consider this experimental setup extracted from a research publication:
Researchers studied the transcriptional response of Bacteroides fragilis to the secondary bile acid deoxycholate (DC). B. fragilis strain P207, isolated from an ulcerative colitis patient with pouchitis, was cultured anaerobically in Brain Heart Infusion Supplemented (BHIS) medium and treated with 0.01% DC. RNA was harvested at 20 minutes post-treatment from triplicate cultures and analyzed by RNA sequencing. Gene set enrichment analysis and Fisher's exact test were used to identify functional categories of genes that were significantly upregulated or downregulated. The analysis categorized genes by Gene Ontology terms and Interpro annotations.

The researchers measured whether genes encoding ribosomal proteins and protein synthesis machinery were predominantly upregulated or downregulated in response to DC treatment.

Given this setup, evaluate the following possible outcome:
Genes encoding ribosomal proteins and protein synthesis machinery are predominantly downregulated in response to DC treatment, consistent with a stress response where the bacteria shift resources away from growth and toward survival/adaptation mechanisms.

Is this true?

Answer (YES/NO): YES